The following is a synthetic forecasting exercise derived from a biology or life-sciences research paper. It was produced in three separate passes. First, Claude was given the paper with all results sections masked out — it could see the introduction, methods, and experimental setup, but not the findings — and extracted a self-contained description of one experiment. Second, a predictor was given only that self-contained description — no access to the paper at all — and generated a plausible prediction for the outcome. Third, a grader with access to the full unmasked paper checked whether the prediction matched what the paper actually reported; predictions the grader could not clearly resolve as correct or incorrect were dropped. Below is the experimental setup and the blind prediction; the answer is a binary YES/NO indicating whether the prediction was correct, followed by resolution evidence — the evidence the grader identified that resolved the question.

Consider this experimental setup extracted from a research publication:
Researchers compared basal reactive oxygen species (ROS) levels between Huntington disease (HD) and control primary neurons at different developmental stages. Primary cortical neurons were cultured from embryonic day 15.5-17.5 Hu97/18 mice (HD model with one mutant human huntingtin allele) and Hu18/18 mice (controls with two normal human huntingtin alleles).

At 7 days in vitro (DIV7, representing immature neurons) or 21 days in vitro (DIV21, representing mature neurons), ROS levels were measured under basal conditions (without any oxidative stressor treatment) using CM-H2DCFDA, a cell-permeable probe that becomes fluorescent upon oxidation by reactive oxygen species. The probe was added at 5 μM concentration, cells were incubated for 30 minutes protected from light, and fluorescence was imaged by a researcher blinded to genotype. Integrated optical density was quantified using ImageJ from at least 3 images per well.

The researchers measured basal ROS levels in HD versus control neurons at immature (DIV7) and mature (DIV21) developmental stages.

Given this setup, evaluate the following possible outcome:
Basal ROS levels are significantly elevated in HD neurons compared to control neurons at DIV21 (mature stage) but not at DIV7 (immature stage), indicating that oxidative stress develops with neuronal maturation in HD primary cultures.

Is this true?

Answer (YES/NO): NO